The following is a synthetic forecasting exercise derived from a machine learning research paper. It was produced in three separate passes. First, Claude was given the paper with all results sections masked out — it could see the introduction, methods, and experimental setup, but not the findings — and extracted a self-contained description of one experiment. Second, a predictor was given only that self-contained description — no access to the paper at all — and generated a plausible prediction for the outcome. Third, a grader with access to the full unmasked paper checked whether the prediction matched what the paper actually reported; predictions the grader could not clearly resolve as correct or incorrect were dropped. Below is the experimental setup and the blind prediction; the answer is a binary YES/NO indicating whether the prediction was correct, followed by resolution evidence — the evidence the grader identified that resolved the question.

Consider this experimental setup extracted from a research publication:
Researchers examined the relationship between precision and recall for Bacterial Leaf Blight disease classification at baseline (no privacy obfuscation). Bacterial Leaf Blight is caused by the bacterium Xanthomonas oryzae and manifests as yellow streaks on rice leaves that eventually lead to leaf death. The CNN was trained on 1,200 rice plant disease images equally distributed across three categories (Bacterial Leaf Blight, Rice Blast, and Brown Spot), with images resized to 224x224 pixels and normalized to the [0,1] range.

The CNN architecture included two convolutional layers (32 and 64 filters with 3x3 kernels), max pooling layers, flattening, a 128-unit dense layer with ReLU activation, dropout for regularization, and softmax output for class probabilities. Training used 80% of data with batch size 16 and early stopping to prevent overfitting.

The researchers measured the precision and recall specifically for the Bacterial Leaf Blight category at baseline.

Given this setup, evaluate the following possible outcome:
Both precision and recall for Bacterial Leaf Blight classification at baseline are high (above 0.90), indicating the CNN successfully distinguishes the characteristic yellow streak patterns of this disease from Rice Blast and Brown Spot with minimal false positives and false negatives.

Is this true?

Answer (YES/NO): NO